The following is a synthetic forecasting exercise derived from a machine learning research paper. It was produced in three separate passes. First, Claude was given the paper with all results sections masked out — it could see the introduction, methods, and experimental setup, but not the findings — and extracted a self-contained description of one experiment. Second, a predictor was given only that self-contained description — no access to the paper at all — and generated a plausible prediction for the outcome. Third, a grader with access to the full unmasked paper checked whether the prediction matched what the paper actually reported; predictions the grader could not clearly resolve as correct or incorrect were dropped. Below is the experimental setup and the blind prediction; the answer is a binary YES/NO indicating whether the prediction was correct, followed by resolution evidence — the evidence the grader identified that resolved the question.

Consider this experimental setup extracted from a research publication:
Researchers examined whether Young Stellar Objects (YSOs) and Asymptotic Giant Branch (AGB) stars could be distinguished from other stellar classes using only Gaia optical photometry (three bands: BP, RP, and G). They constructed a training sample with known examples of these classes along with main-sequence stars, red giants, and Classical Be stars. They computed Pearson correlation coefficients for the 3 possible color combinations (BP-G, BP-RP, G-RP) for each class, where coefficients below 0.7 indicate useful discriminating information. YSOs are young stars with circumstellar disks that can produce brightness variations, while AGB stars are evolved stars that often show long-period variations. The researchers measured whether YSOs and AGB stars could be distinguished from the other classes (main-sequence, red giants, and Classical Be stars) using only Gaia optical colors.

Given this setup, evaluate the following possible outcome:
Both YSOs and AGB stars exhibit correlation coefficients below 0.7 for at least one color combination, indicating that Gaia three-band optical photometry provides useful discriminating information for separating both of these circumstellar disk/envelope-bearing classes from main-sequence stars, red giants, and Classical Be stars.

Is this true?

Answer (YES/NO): YES